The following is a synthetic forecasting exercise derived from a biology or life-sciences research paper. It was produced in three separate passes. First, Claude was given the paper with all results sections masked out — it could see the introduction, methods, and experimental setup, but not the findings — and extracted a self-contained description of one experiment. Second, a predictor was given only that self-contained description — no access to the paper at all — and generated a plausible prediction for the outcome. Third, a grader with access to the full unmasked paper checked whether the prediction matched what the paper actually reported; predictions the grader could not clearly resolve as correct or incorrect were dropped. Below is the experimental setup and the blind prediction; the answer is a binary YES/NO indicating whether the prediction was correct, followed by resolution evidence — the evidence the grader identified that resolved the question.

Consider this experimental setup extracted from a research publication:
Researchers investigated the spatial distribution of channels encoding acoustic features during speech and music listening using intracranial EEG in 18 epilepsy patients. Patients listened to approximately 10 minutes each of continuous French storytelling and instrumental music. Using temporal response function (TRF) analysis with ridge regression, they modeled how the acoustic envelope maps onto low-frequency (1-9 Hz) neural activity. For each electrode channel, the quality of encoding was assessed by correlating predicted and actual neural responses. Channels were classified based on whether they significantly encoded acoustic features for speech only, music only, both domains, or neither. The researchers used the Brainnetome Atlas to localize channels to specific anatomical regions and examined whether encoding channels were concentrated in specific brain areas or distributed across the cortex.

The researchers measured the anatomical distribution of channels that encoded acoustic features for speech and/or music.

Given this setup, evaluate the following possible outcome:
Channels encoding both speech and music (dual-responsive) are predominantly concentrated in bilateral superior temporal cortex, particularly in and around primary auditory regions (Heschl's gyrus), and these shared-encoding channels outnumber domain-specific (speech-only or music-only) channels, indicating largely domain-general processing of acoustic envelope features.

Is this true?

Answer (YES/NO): NO